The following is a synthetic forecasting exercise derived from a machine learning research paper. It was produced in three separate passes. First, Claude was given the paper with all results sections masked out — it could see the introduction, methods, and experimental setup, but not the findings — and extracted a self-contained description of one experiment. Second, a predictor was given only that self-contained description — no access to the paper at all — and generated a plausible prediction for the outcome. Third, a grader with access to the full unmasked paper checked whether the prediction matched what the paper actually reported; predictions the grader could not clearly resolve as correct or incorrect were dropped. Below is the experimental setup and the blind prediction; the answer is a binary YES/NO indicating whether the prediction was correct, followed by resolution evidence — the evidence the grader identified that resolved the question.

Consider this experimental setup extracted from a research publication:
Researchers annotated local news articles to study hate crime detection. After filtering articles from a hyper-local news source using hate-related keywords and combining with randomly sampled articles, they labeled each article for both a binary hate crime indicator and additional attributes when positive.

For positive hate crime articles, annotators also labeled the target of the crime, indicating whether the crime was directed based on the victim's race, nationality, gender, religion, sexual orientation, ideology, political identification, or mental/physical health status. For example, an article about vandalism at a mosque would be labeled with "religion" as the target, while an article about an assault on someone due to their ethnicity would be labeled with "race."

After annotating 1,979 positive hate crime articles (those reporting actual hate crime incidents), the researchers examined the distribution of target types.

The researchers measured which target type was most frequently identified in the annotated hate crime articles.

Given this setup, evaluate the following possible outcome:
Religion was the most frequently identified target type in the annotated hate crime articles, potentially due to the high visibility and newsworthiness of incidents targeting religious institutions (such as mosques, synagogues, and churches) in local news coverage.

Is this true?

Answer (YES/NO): NO